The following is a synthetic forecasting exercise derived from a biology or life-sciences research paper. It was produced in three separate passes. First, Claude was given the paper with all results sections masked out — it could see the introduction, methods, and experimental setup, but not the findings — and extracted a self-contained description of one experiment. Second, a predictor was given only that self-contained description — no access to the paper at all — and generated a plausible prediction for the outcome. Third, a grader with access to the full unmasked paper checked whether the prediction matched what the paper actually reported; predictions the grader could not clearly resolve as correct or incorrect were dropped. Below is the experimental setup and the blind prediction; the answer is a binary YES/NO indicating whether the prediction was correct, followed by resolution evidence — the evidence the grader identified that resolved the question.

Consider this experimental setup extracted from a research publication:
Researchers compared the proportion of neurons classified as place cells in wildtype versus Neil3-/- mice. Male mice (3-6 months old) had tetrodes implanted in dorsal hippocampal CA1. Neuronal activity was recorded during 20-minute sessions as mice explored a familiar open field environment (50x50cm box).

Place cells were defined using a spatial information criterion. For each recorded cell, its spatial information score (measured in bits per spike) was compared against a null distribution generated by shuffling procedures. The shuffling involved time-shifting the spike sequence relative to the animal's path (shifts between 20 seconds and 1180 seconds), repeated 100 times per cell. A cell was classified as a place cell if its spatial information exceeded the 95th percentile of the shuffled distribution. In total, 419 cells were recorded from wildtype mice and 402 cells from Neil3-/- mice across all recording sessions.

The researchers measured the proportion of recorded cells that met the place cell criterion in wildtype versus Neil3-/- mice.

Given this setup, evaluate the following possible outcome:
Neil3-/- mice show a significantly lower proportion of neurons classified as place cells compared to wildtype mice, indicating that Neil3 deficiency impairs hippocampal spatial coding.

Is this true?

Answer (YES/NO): NO